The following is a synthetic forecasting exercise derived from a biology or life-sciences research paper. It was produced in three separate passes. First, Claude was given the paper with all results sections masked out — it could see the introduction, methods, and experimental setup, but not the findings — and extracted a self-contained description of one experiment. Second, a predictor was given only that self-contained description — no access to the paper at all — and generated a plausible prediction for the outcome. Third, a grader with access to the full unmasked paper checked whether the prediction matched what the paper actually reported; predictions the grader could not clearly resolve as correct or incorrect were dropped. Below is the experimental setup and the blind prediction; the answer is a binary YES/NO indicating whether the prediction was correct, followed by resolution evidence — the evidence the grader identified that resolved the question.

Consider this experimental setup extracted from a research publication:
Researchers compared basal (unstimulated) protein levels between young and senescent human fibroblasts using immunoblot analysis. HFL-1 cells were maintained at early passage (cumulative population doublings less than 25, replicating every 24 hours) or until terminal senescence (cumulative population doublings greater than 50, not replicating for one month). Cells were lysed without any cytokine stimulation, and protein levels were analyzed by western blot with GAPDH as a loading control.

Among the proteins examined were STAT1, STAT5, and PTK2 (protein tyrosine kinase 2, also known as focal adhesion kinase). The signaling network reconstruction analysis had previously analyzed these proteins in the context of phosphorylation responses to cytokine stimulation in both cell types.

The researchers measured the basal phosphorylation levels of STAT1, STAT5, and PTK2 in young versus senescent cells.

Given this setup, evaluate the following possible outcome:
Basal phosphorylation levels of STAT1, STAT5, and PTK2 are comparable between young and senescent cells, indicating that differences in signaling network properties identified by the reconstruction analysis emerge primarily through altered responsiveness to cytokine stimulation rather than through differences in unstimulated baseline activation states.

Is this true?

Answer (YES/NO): NO